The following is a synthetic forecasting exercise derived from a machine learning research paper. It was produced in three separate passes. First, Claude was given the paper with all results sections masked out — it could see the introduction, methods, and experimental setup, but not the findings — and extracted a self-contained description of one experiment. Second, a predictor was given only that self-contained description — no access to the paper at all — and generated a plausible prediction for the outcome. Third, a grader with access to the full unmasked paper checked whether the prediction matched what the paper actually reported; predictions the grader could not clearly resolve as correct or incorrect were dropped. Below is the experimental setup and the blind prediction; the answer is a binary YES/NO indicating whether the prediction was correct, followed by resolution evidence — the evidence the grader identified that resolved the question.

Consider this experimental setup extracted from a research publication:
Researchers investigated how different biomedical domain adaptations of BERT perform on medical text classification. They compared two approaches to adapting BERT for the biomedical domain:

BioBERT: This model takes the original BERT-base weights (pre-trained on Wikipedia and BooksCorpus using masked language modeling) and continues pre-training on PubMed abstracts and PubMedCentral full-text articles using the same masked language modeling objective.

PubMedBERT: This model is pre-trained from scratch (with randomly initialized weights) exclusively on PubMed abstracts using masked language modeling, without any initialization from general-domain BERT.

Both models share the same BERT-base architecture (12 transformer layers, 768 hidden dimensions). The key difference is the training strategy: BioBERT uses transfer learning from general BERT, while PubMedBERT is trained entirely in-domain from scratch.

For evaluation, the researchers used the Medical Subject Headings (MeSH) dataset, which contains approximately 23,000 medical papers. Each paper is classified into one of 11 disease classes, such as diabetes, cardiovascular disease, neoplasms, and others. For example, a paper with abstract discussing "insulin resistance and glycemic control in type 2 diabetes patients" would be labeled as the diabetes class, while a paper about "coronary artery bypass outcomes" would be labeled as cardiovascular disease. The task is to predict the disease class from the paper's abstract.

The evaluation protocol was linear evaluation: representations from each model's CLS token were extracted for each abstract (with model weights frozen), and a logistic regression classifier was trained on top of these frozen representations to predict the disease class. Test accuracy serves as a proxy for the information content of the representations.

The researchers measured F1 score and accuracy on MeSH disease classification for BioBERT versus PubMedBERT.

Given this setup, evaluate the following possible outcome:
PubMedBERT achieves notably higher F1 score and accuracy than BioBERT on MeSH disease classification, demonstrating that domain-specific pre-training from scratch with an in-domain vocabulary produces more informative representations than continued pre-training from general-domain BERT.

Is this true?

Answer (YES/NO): YES